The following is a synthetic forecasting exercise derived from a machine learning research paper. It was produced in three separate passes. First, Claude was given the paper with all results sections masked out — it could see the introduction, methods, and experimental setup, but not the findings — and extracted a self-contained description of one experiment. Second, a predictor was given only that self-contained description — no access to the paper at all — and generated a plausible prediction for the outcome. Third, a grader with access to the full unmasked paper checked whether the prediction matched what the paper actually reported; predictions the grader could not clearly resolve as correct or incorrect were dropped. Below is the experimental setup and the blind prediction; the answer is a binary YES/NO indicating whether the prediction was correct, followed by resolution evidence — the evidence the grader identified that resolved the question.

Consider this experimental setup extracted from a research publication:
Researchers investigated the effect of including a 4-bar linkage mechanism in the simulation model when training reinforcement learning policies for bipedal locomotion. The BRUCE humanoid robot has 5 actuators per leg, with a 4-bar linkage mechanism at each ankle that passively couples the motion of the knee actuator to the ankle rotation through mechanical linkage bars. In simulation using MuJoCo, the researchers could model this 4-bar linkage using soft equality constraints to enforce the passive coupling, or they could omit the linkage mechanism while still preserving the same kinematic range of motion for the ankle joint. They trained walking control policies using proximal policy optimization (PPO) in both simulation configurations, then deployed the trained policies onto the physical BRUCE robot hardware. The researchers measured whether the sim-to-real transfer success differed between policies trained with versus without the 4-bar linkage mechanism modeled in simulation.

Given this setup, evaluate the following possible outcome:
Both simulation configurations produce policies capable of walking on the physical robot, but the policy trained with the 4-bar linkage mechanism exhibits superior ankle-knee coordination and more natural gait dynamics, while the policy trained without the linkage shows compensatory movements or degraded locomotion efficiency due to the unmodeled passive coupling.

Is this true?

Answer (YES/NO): NO